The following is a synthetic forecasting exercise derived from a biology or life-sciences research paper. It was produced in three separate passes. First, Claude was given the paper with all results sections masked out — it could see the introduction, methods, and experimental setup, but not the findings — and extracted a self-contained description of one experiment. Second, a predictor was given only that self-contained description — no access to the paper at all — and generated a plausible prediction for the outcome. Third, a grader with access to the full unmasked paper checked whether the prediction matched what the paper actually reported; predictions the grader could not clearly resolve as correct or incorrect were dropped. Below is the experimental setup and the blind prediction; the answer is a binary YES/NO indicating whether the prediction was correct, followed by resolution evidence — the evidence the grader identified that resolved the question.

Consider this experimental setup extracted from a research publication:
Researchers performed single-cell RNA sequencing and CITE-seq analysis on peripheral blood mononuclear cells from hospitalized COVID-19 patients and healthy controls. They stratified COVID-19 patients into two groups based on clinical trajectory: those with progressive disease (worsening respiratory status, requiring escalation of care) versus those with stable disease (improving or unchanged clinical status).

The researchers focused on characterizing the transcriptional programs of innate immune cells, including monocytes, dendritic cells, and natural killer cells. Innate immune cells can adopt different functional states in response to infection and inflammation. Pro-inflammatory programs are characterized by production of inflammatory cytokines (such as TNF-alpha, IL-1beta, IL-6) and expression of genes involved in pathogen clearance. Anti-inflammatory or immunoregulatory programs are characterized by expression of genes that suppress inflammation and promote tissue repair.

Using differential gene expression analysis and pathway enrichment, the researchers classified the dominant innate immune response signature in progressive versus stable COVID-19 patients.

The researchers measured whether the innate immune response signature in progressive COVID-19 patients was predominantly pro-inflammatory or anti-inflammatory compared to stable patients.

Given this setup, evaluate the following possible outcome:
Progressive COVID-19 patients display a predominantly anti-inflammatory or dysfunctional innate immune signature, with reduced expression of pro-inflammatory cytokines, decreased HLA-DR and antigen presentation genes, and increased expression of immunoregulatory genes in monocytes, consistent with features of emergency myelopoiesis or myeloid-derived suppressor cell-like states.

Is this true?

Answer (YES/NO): YES